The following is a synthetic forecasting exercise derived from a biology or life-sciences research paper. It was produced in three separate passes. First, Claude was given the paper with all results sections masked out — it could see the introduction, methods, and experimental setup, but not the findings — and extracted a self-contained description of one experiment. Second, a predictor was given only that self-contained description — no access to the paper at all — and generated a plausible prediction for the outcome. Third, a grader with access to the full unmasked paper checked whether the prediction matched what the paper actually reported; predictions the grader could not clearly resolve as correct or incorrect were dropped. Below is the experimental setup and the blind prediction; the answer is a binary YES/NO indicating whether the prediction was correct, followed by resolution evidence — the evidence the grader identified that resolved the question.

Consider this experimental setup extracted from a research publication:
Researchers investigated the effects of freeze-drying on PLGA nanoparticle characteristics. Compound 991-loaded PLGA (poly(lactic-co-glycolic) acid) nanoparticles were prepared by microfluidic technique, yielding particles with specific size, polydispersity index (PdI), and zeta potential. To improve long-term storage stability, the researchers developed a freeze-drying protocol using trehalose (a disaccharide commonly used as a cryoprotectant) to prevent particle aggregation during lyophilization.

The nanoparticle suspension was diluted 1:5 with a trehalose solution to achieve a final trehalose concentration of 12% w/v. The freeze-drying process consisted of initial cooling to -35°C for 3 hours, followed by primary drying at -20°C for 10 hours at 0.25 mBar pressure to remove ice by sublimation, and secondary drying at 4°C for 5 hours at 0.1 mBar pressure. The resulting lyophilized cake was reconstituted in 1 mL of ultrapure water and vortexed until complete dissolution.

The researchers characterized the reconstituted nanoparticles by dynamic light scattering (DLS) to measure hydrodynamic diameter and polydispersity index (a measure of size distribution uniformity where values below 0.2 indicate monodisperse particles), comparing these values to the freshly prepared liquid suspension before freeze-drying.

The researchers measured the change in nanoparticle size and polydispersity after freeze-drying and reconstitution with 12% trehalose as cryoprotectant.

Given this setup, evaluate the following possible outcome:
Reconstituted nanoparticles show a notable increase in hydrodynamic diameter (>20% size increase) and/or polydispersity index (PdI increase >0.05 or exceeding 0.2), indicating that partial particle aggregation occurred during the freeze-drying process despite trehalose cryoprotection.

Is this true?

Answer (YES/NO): NO